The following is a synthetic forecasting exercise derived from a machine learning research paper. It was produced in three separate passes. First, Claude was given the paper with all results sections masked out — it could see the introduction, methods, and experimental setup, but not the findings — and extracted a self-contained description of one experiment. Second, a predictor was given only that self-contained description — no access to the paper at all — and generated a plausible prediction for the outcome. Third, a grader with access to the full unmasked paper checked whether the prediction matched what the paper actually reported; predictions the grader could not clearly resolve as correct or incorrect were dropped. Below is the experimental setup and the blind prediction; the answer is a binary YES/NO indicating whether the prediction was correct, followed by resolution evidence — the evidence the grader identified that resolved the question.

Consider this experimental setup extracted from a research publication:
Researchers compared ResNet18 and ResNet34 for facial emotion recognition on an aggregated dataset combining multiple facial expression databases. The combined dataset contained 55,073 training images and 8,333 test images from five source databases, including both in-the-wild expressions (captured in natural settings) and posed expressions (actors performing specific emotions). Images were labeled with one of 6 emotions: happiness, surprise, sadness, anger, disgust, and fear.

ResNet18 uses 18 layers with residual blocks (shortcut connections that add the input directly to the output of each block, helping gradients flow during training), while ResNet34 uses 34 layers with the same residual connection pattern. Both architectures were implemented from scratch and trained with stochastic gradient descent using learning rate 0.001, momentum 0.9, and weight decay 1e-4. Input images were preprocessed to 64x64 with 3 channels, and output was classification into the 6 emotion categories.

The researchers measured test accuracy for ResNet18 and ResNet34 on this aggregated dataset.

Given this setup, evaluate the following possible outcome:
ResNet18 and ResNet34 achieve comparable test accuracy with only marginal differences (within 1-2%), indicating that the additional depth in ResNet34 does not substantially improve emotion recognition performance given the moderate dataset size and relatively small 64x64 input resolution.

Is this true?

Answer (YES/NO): YES